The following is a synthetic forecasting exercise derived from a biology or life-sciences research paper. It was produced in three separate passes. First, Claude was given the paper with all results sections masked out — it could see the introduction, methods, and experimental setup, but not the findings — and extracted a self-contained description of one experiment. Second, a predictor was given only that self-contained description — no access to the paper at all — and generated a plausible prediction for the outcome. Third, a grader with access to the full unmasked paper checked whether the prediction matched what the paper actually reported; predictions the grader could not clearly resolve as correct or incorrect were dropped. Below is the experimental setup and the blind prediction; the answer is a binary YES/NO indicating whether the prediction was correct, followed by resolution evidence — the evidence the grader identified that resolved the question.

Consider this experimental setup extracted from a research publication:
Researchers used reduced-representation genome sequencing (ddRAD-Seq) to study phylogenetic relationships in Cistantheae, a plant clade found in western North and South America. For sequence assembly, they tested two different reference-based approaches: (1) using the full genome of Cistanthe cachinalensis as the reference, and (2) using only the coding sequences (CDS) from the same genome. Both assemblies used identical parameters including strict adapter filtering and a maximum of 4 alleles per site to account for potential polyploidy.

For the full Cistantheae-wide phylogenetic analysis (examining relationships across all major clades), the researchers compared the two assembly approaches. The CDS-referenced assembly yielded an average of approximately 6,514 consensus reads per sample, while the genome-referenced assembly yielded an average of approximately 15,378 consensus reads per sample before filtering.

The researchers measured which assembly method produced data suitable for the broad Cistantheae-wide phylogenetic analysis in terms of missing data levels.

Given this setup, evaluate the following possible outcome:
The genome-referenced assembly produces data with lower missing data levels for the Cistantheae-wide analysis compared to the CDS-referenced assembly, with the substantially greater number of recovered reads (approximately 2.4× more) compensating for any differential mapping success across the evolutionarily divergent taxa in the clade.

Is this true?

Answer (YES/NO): NO